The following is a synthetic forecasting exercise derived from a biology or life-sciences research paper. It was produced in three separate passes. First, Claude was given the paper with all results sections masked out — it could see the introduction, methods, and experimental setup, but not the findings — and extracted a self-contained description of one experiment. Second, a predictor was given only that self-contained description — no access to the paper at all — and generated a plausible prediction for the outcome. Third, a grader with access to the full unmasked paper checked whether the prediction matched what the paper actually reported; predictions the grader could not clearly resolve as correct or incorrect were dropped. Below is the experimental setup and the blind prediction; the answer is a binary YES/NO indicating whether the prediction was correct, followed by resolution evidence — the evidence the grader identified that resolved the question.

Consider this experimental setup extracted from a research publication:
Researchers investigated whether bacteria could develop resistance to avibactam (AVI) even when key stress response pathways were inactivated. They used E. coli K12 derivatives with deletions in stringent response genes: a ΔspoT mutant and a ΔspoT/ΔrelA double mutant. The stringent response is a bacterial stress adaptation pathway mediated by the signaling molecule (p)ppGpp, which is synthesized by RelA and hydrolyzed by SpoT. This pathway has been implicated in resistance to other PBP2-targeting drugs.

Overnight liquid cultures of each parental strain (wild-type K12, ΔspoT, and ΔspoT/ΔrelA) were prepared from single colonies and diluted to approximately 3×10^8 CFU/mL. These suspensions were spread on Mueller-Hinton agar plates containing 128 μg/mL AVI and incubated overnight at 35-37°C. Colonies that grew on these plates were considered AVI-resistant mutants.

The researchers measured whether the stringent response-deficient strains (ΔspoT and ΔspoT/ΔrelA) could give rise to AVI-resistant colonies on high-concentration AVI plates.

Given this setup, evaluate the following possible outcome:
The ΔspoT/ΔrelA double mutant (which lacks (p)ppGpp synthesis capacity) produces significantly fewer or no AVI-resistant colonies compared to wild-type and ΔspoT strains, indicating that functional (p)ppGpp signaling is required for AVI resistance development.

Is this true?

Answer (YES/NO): NO